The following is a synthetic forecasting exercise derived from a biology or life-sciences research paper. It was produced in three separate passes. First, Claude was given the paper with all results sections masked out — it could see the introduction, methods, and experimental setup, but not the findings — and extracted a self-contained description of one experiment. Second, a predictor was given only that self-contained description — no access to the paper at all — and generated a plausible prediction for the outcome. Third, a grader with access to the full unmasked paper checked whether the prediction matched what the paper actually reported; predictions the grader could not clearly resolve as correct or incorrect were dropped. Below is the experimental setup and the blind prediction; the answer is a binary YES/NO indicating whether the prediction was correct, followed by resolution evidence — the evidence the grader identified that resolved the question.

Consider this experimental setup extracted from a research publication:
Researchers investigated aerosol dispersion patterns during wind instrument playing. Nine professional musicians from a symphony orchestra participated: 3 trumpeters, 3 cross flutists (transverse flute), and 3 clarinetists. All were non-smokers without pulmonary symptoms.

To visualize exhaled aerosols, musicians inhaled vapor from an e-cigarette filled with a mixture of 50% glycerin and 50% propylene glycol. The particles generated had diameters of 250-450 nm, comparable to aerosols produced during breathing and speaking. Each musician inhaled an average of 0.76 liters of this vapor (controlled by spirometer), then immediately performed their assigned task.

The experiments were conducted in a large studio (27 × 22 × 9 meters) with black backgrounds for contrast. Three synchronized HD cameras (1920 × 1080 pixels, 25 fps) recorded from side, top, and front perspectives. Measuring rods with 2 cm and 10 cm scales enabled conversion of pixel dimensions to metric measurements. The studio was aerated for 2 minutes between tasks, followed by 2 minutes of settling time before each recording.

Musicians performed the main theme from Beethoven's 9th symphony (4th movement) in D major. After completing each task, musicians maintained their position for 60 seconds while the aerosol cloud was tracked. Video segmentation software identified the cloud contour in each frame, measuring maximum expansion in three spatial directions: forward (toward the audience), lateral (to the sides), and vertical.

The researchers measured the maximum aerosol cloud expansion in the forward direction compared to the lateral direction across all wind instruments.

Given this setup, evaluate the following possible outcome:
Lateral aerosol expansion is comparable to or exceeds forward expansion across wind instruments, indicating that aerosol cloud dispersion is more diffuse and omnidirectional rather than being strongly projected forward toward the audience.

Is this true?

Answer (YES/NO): NO